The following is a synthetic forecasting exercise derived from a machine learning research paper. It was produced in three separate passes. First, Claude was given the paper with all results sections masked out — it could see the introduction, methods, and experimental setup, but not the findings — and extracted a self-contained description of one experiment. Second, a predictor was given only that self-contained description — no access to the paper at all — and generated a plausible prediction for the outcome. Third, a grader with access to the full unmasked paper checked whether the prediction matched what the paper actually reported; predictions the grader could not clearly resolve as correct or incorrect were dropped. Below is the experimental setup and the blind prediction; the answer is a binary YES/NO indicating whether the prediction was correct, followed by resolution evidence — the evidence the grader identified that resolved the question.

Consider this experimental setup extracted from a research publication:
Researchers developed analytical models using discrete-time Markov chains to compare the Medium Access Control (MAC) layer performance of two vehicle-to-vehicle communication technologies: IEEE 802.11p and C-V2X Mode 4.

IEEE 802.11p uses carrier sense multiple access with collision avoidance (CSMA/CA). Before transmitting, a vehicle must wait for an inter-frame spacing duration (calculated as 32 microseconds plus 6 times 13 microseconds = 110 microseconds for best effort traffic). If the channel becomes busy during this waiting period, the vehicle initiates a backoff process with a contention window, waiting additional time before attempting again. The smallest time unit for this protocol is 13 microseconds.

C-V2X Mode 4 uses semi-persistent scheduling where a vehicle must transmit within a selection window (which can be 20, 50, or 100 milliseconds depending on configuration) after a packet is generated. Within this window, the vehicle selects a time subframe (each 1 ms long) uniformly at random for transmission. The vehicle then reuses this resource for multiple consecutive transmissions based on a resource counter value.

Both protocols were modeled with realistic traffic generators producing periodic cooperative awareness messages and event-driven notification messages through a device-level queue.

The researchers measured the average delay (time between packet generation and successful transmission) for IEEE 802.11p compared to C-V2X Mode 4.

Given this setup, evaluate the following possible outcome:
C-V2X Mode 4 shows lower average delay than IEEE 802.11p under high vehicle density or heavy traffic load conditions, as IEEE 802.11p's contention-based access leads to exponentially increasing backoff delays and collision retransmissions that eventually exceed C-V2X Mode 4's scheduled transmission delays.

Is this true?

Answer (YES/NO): NO